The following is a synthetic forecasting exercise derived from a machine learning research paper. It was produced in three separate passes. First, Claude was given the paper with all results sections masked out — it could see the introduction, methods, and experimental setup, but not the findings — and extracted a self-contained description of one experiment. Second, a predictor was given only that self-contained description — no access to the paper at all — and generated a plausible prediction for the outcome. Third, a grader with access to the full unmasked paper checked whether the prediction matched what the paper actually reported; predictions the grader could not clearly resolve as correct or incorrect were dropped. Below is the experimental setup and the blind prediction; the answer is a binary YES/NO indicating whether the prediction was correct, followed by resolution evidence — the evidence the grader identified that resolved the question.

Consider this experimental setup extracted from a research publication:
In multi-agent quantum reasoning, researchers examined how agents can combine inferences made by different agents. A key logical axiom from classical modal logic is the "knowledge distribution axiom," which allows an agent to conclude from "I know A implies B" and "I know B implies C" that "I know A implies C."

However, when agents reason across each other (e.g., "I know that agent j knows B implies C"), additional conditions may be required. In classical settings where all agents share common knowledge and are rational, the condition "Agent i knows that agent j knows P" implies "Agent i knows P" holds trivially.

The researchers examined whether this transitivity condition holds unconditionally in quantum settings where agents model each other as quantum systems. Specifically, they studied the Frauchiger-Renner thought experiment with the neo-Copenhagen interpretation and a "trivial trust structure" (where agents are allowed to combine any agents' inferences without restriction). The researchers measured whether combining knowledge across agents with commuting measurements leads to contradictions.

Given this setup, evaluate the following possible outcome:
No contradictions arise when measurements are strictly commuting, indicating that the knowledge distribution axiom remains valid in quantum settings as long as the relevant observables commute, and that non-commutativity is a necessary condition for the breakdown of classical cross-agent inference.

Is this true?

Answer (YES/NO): NO